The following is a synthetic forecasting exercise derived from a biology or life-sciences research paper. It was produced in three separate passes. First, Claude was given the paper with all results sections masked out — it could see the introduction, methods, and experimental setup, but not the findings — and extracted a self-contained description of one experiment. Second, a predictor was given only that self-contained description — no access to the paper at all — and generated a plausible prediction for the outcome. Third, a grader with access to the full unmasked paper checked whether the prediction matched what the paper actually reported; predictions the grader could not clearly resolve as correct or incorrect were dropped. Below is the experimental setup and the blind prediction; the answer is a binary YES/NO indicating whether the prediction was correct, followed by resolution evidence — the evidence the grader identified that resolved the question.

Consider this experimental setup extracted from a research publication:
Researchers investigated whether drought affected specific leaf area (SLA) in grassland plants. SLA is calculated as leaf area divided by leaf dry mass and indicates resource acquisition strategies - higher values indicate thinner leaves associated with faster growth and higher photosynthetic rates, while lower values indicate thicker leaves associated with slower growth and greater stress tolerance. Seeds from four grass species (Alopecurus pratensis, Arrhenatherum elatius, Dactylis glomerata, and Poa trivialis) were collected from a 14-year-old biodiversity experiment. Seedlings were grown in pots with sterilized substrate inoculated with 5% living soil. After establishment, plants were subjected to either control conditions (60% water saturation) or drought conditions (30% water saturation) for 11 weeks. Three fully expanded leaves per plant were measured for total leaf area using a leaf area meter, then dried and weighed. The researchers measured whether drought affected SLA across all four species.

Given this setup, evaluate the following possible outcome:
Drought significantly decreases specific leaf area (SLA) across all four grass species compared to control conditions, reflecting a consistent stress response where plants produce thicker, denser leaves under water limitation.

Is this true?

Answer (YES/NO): NO